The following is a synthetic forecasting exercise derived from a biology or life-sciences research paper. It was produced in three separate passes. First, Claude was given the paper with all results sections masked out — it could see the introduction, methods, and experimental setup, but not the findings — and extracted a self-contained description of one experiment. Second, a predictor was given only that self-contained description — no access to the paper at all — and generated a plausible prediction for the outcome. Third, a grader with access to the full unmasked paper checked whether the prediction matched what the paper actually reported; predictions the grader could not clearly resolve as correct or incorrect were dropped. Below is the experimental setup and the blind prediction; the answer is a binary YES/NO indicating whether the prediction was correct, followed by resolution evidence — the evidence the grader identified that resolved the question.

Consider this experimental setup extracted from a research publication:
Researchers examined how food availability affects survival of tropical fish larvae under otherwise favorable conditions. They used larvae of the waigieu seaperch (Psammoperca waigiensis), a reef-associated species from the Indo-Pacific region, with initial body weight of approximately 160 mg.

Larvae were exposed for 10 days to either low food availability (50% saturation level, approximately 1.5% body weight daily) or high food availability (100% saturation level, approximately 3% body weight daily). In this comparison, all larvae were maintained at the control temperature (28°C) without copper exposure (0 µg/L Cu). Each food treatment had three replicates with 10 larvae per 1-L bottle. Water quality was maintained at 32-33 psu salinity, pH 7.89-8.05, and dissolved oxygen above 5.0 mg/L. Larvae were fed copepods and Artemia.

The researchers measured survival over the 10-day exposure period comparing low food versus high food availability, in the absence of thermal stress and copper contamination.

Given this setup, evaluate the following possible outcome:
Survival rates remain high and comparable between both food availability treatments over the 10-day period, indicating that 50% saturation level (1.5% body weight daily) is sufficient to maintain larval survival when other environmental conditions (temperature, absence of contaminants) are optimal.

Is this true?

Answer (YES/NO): NO